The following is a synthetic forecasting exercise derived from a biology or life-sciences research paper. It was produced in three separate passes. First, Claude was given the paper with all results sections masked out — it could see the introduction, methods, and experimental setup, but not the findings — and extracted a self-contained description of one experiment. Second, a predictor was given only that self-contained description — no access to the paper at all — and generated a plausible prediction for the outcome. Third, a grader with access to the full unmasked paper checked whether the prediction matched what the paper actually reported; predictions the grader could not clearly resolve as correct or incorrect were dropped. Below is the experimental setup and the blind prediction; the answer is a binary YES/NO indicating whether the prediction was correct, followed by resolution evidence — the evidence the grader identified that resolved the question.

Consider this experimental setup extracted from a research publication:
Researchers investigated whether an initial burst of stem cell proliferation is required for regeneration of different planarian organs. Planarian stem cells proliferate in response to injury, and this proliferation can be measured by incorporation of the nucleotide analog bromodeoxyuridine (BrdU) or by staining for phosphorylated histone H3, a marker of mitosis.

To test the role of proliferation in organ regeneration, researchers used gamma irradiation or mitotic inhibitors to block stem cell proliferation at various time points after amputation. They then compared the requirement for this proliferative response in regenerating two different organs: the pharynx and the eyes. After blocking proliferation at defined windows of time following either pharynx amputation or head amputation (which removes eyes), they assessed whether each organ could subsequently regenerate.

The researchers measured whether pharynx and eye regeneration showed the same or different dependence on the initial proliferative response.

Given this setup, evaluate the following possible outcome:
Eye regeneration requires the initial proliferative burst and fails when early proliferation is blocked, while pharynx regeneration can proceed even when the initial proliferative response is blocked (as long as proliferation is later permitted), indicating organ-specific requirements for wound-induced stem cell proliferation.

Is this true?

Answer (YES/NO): NO